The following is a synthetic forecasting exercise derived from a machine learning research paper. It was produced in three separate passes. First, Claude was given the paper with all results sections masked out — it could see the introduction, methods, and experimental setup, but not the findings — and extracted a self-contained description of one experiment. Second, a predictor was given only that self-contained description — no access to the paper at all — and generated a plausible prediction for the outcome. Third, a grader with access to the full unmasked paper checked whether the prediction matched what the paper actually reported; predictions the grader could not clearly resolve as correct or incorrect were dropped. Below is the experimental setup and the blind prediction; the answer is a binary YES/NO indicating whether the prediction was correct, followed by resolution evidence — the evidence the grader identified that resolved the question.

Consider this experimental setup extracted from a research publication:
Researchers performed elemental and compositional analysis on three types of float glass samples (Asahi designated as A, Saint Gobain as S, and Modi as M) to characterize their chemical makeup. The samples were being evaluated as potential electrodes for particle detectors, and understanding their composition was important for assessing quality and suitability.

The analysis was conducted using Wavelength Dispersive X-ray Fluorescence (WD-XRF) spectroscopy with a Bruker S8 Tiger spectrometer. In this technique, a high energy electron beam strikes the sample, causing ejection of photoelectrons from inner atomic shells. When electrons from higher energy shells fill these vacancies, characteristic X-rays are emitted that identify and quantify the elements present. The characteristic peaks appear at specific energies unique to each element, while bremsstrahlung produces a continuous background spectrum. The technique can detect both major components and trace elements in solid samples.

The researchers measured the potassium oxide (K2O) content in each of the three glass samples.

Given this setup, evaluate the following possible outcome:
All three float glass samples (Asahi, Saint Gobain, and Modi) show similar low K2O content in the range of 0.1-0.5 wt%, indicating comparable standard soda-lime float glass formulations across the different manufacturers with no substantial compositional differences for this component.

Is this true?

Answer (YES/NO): NO